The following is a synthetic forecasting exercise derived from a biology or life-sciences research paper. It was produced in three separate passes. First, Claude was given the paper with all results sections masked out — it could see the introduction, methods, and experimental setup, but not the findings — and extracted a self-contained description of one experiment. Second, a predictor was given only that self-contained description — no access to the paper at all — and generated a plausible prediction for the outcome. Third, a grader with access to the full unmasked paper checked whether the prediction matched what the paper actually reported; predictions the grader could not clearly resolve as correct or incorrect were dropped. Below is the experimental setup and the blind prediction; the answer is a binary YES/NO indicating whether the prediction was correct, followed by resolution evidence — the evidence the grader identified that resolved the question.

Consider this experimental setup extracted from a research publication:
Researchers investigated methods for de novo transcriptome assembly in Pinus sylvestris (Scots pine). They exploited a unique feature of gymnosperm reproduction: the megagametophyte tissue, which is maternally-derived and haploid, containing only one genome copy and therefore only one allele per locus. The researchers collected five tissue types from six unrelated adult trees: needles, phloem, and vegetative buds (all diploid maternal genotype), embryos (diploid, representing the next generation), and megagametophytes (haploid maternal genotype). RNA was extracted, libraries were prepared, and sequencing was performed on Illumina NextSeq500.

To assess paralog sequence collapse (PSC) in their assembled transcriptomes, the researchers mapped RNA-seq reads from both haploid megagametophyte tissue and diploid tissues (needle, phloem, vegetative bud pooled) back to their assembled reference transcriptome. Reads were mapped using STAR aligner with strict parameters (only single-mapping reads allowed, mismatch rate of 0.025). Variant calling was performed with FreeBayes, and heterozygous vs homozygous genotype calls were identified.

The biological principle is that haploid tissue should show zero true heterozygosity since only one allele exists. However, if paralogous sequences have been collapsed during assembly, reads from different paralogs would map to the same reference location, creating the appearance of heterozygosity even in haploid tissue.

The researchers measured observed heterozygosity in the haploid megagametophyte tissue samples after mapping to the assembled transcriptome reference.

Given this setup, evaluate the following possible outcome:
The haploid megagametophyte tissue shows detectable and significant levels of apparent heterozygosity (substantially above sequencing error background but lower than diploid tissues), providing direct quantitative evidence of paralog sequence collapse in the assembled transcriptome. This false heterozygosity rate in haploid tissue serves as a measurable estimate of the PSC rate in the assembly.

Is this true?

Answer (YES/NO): YES